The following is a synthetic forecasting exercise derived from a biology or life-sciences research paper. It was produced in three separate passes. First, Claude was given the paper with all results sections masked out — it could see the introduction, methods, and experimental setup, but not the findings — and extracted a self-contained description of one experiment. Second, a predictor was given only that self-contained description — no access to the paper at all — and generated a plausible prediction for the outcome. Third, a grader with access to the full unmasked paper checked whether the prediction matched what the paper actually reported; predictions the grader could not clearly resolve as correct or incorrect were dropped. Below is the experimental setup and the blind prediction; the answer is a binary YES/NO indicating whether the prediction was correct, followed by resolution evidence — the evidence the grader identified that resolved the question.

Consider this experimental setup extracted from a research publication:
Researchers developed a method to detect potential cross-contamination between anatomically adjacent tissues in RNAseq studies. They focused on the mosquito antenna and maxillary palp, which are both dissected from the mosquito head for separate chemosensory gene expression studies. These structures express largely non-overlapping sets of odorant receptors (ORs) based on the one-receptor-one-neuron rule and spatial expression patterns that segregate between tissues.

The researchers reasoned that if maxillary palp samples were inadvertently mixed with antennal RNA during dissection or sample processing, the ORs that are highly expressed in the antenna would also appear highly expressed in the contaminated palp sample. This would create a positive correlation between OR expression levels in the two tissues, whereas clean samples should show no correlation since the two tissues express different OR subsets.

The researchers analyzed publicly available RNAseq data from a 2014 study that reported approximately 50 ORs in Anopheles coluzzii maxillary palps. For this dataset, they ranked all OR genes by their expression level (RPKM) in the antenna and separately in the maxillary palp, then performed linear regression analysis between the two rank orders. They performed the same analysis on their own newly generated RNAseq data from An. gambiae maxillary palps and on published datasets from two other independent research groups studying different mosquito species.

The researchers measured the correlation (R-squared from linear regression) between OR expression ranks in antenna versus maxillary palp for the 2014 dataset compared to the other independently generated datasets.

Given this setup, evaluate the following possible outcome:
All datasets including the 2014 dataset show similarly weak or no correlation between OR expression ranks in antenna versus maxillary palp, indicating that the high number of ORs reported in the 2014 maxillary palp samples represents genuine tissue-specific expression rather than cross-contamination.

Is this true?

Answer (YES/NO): NO